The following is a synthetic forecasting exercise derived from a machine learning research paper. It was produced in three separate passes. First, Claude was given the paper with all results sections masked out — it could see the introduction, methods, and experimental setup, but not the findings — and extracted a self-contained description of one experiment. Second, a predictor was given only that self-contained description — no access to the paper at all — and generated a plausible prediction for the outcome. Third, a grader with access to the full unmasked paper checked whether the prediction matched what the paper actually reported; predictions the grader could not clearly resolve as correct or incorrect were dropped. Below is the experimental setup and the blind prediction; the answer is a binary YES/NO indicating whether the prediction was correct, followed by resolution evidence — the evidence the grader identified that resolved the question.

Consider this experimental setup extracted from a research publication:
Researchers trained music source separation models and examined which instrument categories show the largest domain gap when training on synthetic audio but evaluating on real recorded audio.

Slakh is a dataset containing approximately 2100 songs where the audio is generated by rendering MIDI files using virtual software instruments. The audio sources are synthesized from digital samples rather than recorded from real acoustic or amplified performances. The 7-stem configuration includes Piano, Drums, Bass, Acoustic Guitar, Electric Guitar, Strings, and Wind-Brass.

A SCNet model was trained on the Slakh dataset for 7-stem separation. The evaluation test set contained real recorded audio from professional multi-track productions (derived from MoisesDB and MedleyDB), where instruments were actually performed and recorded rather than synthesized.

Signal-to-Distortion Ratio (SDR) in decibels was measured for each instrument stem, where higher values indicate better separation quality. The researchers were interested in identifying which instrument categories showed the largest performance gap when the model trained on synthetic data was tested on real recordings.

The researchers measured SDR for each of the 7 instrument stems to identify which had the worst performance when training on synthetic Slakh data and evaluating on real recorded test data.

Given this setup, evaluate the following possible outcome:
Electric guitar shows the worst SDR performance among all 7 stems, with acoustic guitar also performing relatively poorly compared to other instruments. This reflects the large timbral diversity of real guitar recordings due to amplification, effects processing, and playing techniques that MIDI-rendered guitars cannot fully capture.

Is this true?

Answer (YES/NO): YES